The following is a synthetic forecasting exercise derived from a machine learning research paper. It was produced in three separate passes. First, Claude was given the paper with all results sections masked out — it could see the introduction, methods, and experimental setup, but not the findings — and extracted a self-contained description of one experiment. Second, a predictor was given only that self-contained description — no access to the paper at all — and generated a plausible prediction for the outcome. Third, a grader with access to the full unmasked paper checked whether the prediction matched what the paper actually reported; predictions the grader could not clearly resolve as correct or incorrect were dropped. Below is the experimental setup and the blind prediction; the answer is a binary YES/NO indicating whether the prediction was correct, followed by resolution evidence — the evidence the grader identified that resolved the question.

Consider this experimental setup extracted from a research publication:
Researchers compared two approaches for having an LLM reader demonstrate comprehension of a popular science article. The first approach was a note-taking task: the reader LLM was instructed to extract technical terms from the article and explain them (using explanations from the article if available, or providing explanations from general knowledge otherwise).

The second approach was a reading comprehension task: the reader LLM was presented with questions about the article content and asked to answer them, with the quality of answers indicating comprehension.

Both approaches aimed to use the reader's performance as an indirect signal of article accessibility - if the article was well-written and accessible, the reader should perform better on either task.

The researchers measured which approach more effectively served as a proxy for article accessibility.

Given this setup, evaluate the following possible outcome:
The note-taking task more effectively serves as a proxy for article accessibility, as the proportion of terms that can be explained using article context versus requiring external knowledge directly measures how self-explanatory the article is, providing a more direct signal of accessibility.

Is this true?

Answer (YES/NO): YES